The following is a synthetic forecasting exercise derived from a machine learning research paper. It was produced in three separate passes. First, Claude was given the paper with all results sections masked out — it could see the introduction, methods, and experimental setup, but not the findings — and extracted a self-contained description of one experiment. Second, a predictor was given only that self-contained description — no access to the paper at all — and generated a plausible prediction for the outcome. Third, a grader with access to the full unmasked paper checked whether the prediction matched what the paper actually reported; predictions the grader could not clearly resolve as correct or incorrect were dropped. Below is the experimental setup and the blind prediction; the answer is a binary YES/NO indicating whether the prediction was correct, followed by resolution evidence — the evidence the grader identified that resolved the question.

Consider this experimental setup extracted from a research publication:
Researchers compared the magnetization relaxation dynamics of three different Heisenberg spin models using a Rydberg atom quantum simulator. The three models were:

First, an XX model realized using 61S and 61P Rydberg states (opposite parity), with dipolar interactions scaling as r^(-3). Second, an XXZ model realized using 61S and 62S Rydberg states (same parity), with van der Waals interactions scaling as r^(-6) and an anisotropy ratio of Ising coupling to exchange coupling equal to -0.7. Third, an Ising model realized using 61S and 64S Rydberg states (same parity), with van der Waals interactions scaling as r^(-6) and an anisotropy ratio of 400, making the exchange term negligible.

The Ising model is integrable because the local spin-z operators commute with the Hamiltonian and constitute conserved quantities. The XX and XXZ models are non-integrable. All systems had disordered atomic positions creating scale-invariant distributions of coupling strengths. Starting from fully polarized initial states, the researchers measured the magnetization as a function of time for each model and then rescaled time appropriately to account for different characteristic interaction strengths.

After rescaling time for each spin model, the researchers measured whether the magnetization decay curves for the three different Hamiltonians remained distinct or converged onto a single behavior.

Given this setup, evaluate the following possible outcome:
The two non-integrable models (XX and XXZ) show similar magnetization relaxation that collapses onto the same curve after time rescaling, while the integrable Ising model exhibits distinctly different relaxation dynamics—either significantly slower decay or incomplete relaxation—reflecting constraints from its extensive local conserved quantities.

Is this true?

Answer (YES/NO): NO